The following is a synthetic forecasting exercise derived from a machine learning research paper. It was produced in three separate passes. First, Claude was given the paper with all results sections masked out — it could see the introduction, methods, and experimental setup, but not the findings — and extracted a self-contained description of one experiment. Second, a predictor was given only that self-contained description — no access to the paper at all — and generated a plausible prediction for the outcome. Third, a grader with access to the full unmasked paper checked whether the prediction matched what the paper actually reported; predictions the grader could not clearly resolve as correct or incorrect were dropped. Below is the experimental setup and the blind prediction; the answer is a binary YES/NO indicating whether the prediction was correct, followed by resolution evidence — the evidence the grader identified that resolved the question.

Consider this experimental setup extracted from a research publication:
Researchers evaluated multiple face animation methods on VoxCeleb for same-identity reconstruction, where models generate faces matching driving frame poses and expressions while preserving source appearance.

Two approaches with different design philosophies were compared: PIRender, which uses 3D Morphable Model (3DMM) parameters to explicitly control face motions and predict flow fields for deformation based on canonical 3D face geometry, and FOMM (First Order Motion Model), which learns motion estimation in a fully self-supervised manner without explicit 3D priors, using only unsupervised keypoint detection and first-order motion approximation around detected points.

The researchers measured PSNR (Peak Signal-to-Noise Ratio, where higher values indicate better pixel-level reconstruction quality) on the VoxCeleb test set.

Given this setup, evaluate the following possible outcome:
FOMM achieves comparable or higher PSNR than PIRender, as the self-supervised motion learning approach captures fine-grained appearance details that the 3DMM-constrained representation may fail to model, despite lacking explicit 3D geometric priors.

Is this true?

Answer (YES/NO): YES